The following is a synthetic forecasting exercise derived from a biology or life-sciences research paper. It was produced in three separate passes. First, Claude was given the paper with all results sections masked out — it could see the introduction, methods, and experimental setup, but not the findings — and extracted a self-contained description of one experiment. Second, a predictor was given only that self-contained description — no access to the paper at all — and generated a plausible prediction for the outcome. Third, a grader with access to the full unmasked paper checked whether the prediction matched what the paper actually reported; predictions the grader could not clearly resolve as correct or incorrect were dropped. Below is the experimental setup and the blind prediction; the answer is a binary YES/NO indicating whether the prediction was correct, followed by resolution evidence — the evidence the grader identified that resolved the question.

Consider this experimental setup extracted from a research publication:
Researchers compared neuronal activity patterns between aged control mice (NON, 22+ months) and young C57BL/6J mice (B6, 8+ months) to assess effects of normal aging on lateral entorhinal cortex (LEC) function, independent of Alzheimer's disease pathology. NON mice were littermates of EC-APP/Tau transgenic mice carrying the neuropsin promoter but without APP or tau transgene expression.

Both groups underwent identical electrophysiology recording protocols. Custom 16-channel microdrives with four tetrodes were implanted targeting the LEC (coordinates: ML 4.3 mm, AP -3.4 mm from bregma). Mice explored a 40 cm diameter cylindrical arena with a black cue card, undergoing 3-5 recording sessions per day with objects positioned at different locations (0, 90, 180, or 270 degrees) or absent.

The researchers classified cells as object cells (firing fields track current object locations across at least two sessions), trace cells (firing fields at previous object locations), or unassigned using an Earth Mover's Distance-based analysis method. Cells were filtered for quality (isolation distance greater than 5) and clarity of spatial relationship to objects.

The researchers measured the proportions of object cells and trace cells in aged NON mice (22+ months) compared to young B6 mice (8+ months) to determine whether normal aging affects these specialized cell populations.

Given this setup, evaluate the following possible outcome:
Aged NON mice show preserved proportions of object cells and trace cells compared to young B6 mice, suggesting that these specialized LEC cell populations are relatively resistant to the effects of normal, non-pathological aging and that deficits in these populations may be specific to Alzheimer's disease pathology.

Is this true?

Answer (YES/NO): NO